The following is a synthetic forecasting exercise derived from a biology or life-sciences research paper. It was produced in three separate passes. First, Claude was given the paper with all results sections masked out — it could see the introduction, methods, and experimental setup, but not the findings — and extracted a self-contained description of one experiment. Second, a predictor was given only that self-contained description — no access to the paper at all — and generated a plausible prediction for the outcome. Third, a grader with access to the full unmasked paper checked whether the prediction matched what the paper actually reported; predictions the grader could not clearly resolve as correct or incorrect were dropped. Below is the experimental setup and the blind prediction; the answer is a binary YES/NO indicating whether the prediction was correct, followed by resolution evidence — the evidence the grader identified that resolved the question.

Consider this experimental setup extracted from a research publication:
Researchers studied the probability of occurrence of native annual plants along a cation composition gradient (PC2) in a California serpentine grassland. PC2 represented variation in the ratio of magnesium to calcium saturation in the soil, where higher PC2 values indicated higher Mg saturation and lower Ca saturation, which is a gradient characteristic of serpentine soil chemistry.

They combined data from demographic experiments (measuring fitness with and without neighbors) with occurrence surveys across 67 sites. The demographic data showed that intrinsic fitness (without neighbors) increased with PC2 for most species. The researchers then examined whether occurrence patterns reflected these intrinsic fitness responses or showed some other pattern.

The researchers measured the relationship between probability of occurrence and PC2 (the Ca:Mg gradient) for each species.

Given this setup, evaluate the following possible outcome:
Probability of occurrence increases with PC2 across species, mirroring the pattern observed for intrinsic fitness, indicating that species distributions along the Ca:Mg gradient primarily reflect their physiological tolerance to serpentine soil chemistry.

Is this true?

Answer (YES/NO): NO